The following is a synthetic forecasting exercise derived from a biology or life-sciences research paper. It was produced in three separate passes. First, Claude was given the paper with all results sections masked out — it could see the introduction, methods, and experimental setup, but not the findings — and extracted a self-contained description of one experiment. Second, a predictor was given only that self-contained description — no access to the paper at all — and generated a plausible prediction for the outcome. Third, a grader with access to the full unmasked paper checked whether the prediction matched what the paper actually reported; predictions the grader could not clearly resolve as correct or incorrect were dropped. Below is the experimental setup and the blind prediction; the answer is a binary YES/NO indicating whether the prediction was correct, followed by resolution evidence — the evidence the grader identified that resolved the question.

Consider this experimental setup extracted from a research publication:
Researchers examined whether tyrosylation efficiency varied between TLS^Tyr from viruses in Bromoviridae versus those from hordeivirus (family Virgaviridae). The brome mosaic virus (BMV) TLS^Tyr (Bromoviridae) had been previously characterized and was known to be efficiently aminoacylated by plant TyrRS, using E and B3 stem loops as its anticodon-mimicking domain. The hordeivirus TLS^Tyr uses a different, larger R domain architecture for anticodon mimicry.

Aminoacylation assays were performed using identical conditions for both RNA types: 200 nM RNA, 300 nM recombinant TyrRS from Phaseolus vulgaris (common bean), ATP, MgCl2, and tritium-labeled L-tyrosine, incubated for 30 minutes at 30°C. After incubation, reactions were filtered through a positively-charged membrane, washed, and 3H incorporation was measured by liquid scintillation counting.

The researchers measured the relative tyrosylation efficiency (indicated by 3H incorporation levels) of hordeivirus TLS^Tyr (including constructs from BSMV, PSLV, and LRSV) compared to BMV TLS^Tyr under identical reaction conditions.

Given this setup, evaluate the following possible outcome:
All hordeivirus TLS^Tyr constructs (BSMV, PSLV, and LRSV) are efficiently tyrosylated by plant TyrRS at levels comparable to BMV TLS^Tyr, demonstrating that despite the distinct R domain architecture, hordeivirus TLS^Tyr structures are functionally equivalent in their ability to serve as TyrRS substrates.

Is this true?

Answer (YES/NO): YES